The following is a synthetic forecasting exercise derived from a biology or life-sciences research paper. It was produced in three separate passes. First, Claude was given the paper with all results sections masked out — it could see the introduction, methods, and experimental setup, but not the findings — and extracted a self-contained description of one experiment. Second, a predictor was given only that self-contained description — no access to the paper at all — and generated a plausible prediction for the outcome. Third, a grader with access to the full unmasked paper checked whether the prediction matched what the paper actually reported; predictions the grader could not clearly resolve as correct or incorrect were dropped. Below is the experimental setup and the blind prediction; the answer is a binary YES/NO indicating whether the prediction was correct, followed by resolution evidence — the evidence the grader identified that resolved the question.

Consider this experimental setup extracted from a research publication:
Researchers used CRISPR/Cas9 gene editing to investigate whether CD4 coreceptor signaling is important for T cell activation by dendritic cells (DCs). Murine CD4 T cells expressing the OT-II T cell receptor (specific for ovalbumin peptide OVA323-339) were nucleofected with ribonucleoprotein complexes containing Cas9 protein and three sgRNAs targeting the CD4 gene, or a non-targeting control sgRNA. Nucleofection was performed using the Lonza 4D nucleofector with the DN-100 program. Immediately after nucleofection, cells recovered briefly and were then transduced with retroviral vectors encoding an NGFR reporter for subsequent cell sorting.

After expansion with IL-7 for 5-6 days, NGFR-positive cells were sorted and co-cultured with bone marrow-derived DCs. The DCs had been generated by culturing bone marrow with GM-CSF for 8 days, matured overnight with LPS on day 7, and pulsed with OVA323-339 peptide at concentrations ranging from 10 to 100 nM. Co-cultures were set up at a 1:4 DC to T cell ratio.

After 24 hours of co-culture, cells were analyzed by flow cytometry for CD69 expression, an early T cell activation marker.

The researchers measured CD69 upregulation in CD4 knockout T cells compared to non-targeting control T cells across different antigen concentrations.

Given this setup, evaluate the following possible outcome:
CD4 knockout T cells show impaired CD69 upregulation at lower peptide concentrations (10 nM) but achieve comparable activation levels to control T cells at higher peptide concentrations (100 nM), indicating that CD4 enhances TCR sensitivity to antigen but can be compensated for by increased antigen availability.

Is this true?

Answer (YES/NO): NO